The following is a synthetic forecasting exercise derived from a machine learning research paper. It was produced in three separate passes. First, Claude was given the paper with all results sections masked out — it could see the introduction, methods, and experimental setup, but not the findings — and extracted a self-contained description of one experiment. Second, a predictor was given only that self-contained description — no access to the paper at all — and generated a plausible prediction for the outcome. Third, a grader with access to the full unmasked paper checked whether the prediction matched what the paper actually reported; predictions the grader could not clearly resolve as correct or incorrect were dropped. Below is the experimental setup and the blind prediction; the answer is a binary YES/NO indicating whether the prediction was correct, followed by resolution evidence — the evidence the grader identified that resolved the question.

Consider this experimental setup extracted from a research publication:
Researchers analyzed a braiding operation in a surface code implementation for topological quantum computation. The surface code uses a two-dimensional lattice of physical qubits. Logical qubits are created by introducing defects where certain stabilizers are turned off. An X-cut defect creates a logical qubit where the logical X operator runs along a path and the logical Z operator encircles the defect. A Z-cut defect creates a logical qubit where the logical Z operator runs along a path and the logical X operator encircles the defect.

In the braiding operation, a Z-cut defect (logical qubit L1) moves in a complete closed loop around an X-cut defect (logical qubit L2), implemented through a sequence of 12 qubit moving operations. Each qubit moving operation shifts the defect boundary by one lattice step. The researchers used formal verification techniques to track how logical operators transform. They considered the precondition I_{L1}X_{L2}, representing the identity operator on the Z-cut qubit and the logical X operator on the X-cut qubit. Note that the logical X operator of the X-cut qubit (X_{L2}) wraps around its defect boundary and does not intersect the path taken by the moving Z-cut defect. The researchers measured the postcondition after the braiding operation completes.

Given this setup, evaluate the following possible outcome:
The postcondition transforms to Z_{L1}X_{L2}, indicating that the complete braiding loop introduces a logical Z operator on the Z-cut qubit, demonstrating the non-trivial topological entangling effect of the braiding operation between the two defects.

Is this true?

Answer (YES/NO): NO